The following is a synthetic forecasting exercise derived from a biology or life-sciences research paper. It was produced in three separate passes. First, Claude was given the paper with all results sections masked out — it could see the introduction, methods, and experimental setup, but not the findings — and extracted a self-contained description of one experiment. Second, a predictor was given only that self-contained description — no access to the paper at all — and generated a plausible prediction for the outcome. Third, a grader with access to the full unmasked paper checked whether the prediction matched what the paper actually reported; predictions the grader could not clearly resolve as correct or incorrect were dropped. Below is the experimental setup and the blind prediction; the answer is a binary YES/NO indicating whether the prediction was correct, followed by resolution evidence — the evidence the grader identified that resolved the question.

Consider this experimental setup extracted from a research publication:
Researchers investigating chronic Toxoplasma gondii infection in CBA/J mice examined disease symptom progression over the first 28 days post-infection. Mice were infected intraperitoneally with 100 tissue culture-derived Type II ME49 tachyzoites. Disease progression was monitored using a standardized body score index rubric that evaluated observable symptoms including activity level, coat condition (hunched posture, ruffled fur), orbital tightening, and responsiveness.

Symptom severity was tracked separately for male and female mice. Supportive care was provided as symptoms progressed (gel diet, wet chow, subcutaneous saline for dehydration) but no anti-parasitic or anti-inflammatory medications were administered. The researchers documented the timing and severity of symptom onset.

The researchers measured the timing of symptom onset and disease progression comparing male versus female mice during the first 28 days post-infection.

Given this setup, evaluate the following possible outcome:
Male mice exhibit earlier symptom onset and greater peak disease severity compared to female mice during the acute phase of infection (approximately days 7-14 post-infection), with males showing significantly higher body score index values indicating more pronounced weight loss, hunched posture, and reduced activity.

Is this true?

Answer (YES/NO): NO